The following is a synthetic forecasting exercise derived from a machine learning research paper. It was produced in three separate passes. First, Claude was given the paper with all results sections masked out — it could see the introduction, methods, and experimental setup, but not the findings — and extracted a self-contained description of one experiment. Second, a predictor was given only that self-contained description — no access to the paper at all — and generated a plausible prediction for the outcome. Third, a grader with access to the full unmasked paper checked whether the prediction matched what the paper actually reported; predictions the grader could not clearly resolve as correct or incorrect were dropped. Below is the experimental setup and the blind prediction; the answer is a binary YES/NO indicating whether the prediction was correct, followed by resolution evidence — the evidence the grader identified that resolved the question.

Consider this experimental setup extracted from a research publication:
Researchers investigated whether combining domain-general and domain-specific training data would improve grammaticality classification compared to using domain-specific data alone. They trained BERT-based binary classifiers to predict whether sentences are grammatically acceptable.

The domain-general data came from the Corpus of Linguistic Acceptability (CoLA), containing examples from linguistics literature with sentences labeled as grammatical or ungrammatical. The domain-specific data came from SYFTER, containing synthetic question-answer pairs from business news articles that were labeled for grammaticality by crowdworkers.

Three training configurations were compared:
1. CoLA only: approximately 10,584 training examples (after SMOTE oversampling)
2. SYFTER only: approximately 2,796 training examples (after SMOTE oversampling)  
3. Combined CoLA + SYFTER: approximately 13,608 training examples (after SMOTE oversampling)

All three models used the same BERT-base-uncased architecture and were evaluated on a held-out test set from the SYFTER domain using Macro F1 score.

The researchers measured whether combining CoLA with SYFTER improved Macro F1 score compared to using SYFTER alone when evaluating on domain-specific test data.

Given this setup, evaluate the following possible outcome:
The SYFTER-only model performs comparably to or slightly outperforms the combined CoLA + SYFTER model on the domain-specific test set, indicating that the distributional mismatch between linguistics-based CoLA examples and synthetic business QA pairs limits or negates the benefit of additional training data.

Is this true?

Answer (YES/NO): YES